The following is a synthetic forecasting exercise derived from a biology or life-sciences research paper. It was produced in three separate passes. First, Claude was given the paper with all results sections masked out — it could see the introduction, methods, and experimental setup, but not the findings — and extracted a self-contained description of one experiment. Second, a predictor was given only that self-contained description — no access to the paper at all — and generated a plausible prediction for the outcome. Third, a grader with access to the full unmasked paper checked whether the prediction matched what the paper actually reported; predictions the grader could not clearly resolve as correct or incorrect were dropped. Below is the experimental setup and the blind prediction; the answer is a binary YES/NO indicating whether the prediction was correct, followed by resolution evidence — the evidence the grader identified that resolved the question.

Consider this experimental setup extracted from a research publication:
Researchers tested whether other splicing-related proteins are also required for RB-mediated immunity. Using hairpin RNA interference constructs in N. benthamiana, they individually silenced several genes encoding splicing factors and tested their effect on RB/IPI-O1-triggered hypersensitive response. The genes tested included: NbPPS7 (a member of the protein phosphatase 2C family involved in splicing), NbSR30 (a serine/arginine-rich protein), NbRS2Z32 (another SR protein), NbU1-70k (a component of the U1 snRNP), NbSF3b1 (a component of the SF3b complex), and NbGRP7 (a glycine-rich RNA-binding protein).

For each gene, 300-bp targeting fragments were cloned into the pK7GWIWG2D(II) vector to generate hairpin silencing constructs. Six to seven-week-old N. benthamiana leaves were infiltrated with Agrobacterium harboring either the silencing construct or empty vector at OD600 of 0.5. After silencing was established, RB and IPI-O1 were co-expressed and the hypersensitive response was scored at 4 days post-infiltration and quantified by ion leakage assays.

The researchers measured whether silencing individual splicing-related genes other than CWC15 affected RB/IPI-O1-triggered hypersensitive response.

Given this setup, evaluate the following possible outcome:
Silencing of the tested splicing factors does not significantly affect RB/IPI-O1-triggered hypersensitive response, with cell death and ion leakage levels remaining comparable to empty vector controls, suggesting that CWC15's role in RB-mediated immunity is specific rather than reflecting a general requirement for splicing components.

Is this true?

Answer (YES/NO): NO